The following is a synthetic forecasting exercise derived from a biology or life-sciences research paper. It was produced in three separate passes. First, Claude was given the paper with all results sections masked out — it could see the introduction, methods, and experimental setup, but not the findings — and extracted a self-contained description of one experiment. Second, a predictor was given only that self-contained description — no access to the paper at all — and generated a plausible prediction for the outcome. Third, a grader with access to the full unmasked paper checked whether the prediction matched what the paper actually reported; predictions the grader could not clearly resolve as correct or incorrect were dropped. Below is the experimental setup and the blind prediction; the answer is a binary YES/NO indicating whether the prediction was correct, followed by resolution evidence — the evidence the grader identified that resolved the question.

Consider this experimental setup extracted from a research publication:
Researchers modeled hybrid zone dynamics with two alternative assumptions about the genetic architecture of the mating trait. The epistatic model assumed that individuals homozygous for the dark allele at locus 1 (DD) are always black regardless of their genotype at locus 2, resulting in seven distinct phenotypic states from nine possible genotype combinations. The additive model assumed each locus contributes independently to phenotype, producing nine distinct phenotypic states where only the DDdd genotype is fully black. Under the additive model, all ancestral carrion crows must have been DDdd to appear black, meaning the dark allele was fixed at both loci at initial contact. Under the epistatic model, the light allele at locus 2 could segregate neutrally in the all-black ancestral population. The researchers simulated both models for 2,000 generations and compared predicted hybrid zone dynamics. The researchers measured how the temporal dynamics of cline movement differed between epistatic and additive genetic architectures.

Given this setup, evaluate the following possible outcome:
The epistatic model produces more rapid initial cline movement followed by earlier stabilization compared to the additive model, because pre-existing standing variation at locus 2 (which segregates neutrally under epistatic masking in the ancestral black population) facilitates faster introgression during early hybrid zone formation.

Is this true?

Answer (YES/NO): NO